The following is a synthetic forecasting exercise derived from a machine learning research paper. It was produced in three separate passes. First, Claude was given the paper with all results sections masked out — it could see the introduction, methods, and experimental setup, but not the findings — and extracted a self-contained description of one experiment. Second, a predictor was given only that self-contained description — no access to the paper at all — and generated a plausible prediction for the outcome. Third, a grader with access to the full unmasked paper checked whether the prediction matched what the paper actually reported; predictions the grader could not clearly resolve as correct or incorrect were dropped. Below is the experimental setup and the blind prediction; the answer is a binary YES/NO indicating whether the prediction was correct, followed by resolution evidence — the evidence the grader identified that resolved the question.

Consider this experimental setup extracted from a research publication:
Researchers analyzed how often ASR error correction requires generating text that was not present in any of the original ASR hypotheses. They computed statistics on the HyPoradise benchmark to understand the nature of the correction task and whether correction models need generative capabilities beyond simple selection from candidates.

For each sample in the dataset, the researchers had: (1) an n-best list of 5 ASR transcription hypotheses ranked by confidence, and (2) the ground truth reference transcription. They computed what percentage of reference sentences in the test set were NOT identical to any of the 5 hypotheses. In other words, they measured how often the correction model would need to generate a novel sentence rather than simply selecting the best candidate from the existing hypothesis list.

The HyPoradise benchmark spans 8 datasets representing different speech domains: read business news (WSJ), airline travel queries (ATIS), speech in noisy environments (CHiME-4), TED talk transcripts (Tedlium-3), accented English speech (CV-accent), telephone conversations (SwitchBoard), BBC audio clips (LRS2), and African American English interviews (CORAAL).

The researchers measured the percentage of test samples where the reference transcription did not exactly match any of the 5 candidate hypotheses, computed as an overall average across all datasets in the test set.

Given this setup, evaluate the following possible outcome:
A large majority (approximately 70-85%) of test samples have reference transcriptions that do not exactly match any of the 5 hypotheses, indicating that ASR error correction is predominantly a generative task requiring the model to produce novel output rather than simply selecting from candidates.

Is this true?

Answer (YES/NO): NO